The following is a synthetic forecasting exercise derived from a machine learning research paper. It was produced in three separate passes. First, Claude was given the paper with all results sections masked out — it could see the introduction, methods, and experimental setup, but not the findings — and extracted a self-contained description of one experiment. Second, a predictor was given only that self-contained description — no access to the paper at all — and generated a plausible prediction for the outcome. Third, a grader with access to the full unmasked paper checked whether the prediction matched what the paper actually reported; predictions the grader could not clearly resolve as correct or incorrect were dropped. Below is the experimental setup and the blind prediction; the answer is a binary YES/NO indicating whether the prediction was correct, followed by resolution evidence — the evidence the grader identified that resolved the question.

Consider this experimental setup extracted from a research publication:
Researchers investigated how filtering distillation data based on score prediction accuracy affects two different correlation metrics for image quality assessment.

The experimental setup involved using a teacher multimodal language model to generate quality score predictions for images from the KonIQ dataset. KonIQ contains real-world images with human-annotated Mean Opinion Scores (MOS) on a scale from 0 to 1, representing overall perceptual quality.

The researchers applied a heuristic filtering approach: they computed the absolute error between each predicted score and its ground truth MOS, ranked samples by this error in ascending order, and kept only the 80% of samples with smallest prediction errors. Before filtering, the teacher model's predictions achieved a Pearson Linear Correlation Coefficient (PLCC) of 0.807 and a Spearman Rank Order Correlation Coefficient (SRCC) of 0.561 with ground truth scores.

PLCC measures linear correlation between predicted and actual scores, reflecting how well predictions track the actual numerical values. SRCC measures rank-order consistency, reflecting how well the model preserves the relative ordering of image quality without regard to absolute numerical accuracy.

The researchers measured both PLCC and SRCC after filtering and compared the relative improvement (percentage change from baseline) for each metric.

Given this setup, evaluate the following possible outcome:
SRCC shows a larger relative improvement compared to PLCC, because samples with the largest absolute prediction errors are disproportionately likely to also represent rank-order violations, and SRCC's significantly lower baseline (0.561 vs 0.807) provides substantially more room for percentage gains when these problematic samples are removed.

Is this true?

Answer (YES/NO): YES